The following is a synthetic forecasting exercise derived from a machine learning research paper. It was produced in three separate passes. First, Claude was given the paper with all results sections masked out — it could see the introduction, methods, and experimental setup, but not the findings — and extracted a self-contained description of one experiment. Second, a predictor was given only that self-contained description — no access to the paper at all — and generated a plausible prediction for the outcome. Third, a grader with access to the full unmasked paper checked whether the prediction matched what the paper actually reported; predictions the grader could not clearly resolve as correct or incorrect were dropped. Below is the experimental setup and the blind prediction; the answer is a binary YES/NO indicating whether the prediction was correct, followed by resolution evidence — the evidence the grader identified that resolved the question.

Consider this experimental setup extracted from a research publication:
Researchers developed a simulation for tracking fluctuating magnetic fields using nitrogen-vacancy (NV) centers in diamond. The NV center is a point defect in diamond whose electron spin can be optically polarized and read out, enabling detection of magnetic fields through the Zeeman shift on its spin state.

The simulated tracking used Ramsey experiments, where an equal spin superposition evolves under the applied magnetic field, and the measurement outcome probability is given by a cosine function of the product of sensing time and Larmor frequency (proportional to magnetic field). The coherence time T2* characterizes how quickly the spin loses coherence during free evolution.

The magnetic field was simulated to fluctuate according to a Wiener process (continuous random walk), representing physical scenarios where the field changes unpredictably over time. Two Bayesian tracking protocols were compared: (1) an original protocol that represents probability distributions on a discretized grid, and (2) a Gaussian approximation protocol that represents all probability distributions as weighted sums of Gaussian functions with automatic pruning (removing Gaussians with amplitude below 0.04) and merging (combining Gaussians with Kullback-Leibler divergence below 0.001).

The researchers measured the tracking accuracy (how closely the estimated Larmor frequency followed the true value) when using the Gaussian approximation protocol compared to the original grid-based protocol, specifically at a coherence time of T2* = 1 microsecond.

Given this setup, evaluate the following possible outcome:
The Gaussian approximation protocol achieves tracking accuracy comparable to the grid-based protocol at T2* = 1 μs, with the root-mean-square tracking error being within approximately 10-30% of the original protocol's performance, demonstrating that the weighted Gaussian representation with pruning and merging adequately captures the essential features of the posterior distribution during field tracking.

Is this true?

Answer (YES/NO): NO